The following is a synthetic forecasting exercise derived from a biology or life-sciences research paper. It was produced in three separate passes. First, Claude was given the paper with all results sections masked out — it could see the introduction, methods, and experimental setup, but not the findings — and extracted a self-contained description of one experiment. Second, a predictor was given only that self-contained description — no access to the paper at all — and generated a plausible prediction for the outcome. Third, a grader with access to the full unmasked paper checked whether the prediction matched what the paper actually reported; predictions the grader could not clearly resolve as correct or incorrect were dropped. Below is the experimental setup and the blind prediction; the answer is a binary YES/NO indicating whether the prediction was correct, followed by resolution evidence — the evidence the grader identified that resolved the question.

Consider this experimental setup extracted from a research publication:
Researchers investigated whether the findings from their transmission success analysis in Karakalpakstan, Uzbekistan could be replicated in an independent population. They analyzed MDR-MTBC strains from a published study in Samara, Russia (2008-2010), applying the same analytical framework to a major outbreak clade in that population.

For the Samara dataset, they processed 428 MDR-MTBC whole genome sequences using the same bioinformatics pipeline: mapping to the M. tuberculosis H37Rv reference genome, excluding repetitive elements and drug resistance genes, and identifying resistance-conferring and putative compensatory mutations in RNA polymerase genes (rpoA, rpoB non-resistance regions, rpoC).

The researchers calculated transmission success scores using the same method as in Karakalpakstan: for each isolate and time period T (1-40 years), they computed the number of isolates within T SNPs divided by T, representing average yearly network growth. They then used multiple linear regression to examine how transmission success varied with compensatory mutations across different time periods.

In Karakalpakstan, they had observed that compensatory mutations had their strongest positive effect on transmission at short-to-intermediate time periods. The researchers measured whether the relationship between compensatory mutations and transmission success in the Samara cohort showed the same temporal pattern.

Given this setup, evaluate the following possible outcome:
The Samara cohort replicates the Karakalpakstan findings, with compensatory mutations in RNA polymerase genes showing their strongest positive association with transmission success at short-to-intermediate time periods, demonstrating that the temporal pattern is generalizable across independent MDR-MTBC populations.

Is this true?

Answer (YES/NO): YES